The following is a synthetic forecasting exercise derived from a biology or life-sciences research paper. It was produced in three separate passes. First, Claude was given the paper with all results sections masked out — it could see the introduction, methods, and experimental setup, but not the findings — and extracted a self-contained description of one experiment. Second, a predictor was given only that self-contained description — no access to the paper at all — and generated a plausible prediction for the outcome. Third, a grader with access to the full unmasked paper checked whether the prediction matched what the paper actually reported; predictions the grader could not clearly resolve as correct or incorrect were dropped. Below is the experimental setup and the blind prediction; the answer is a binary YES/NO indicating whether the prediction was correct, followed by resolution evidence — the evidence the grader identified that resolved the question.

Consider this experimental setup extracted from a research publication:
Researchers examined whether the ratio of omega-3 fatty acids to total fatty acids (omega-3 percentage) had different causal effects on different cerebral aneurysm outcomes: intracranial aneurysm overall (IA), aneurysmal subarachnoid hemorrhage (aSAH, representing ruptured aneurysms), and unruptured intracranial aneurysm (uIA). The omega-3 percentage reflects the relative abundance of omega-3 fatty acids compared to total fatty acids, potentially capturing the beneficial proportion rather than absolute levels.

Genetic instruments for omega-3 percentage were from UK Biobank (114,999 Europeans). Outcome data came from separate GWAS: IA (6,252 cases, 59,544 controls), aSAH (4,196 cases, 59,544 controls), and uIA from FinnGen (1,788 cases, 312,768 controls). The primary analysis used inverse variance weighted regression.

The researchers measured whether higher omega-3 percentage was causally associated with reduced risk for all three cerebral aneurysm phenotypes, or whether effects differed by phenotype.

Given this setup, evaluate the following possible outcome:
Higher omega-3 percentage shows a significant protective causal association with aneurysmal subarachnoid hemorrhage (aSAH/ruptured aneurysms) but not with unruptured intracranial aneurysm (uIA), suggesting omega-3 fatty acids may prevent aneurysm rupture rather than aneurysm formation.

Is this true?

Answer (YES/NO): YES